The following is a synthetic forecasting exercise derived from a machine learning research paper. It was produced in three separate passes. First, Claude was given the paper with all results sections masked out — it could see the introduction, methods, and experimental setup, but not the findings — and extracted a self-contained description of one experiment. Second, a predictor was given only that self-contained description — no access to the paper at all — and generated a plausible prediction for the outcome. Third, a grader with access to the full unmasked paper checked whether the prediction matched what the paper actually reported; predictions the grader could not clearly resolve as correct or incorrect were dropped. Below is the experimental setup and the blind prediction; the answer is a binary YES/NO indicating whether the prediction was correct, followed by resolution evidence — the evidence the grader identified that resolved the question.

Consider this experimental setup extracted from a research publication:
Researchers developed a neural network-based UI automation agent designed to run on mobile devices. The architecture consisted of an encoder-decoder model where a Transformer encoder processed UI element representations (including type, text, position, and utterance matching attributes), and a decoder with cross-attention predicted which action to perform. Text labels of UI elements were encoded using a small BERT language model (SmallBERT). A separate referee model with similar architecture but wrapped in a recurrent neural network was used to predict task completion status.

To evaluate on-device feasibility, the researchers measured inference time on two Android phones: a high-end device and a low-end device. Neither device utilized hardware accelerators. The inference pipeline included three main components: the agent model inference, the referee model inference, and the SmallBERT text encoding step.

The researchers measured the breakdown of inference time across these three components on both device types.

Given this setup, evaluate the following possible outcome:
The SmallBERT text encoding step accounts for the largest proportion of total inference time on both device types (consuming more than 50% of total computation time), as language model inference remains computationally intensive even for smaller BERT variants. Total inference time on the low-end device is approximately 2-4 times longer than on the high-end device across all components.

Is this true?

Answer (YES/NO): NO